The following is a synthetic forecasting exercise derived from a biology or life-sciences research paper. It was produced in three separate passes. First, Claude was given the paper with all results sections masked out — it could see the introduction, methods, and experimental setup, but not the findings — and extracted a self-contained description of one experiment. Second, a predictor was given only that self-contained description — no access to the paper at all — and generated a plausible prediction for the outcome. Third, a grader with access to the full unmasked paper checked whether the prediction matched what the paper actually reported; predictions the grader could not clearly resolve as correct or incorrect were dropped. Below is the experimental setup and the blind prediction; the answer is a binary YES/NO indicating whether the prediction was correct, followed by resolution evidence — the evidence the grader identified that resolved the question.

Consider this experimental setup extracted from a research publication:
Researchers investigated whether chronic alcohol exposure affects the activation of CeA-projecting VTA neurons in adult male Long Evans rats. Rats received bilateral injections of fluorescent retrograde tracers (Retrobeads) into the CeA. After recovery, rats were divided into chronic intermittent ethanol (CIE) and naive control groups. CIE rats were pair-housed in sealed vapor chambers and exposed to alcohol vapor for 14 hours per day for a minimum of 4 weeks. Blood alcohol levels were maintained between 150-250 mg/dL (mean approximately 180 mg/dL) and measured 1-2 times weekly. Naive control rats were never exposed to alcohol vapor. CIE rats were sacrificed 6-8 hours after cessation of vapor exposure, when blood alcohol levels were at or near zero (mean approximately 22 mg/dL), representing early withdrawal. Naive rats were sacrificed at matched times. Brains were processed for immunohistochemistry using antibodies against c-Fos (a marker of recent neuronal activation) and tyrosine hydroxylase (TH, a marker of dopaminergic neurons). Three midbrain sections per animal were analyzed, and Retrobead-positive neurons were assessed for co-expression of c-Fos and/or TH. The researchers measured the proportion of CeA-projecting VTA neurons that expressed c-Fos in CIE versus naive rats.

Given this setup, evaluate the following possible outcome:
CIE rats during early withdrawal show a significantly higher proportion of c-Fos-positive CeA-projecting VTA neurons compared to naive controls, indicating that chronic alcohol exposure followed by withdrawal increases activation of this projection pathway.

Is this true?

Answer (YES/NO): YES